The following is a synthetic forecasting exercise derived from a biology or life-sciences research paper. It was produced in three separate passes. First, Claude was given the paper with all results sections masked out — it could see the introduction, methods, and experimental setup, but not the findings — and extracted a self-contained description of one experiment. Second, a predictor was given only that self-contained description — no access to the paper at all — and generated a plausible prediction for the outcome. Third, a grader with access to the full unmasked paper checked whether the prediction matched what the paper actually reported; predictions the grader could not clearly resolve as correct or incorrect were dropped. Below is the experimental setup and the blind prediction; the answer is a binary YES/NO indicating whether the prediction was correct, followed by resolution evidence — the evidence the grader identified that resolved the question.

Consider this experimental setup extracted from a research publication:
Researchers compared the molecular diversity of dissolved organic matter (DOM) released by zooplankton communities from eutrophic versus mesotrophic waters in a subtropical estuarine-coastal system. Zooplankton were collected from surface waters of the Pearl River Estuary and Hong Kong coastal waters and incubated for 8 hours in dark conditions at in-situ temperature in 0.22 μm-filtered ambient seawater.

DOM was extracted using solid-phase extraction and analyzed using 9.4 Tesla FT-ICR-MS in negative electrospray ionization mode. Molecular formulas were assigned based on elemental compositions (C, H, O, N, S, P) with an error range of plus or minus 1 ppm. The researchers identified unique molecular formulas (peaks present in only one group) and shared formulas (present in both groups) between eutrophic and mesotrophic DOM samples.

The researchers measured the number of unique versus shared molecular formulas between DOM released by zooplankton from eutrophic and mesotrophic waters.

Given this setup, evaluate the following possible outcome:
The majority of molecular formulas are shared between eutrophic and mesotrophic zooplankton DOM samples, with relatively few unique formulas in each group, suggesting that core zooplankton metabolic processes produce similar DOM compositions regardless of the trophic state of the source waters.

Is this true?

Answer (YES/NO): NO